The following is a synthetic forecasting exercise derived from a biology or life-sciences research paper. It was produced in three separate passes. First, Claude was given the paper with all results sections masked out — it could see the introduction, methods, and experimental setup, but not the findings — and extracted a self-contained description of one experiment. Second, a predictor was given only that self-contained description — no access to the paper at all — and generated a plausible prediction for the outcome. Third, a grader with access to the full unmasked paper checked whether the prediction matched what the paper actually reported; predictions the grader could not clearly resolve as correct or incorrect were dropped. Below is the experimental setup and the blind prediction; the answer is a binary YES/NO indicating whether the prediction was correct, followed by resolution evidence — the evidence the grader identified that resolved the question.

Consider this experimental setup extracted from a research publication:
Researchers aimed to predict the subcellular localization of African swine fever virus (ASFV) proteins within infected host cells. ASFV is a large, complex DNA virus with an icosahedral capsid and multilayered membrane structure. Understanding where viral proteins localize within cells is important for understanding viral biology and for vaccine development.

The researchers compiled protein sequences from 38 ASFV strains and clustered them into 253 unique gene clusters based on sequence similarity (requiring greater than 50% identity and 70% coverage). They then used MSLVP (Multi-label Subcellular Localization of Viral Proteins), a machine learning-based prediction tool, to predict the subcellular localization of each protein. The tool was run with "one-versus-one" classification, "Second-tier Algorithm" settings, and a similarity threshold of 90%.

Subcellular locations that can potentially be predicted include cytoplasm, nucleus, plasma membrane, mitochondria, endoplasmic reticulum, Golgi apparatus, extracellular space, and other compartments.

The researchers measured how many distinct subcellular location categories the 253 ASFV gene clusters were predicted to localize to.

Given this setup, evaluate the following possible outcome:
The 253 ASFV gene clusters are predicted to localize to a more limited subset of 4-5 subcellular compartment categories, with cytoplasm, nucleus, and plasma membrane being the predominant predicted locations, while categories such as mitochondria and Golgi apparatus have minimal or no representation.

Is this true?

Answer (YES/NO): NO